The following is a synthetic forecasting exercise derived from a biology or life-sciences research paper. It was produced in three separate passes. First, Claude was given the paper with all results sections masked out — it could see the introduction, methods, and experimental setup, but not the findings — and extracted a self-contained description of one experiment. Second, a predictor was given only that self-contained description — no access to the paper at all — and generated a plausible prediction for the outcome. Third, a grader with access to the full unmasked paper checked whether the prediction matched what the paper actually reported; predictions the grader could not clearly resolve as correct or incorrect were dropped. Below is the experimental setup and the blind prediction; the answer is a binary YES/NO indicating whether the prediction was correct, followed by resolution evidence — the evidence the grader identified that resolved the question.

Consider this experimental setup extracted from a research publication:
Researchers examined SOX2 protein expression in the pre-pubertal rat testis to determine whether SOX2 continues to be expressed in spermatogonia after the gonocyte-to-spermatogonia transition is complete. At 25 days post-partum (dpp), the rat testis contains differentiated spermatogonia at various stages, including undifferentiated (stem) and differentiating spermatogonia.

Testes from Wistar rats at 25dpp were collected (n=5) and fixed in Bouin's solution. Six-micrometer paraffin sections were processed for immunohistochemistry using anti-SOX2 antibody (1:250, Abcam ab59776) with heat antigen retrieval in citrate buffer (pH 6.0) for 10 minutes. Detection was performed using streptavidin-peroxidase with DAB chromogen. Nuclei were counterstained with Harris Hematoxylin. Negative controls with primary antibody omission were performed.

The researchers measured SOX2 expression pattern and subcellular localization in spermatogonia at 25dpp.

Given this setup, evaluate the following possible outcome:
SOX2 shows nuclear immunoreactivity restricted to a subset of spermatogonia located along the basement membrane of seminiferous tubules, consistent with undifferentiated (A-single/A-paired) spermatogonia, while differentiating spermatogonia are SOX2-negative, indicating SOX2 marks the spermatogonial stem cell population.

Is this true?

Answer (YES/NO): YES